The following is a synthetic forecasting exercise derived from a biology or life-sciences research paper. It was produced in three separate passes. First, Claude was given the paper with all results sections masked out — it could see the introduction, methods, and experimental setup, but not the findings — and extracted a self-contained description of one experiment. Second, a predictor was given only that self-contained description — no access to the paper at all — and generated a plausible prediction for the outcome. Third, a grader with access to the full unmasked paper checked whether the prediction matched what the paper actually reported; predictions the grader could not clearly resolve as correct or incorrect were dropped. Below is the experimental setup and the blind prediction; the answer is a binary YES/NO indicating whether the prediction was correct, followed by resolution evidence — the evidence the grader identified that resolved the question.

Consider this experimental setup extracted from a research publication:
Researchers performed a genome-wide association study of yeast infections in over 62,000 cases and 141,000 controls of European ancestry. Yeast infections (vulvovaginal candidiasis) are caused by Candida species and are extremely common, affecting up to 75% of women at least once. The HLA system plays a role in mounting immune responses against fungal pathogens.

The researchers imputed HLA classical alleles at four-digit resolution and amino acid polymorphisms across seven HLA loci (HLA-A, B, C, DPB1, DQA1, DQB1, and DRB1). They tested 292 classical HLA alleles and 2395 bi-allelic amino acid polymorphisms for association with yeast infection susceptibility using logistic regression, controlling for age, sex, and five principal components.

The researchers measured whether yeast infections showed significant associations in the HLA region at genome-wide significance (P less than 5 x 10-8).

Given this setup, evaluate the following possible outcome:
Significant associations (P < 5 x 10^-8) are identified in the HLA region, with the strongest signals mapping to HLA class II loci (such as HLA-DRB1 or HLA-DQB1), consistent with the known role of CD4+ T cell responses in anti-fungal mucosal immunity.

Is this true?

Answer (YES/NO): NO